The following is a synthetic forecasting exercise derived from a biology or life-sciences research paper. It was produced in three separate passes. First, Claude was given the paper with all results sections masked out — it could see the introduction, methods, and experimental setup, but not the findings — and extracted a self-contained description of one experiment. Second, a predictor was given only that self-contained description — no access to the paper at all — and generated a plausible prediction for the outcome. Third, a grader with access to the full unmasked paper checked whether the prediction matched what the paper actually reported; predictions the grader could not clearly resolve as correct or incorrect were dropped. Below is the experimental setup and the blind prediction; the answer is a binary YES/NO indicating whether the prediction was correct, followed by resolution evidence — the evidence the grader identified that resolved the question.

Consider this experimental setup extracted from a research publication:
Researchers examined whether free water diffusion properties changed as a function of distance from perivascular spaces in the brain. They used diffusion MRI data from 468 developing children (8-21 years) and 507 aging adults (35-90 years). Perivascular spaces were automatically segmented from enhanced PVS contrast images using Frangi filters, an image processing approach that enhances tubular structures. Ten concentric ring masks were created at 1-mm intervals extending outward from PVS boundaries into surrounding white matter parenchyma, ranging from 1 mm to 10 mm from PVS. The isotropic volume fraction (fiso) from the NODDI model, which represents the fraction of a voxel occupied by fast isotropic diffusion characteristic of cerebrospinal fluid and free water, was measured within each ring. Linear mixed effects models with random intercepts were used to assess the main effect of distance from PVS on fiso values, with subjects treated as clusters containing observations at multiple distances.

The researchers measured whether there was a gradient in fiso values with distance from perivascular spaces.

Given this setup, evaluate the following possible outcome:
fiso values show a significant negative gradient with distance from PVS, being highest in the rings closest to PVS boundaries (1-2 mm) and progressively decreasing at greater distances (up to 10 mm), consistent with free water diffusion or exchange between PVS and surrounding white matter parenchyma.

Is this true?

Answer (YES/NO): YES